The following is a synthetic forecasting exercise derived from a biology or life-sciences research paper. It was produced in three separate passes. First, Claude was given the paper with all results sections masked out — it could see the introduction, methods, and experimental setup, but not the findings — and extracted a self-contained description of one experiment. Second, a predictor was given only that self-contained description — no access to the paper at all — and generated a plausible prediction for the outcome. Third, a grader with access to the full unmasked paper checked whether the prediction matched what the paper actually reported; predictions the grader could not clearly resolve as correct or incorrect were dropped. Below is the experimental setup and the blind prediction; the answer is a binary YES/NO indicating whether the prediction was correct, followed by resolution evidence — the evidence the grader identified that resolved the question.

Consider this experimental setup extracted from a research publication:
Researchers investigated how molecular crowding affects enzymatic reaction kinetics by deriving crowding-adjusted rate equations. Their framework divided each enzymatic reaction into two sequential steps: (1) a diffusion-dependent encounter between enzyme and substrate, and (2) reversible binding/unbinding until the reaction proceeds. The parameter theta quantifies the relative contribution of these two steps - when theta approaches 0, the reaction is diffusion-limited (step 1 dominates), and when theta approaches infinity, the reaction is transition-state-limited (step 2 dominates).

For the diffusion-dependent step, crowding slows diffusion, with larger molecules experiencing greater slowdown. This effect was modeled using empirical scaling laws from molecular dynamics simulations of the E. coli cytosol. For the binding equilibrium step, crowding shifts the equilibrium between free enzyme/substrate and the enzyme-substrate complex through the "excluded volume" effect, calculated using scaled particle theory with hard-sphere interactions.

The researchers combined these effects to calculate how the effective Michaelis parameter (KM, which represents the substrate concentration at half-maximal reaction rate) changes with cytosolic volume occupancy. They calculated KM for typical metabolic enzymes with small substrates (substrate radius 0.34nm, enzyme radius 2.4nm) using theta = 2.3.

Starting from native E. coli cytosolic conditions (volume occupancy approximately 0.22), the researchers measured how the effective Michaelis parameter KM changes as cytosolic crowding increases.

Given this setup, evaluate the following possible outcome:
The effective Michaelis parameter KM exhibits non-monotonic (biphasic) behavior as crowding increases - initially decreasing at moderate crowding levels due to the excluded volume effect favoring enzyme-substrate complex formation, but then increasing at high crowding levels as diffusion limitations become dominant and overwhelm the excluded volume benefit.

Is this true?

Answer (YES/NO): YES